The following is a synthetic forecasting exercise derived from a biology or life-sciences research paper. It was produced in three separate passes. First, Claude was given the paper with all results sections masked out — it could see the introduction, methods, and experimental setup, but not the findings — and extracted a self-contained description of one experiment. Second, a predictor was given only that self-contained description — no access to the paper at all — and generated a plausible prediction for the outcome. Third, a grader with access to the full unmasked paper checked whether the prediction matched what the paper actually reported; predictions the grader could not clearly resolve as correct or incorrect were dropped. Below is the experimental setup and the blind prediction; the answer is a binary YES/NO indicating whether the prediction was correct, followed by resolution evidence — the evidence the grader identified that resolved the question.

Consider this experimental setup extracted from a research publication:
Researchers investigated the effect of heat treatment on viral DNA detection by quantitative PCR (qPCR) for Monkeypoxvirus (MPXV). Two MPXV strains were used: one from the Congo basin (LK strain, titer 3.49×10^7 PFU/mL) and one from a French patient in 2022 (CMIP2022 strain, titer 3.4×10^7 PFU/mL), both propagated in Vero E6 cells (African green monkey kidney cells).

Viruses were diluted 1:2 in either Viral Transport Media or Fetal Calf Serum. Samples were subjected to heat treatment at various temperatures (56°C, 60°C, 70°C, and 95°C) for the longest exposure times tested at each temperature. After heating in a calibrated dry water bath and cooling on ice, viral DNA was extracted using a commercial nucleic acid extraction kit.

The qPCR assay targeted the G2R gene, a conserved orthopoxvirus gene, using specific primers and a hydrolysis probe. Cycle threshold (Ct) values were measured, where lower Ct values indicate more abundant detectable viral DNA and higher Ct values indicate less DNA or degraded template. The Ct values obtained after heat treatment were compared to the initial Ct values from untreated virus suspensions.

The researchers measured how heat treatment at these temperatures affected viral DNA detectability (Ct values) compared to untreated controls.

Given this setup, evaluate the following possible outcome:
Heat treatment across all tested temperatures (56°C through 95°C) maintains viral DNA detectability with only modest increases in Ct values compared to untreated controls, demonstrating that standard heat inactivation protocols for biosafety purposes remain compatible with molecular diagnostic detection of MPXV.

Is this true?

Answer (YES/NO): YES